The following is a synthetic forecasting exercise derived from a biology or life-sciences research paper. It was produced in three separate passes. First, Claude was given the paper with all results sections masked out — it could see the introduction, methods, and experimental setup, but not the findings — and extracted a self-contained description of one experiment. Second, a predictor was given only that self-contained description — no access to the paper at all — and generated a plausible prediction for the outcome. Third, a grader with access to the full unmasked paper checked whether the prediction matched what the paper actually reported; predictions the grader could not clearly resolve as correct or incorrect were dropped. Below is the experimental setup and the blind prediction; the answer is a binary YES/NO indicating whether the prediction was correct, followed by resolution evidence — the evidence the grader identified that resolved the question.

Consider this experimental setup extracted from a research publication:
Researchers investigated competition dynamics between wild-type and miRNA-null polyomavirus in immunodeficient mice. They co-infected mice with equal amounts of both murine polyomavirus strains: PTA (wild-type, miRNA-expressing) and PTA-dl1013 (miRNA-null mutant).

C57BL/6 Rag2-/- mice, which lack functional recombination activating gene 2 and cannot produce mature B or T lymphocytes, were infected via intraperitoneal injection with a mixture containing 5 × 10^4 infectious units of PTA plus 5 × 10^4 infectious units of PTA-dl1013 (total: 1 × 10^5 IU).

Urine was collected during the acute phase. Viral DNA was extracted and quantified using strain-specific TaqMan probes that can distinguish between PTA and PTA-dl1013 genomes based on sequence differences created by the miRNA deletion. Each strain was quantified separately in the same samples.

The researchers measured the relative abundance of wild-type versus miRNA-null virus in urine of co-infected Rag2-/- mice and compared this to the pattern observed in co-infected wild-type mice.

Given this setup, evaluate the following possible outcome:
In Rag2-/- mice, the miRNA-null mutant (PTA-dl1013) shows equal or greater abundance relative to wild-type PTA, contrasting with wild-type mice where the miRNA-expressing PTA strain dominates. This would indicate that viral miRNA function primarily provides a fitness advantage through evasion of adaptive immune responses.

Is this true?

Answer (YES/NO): YES